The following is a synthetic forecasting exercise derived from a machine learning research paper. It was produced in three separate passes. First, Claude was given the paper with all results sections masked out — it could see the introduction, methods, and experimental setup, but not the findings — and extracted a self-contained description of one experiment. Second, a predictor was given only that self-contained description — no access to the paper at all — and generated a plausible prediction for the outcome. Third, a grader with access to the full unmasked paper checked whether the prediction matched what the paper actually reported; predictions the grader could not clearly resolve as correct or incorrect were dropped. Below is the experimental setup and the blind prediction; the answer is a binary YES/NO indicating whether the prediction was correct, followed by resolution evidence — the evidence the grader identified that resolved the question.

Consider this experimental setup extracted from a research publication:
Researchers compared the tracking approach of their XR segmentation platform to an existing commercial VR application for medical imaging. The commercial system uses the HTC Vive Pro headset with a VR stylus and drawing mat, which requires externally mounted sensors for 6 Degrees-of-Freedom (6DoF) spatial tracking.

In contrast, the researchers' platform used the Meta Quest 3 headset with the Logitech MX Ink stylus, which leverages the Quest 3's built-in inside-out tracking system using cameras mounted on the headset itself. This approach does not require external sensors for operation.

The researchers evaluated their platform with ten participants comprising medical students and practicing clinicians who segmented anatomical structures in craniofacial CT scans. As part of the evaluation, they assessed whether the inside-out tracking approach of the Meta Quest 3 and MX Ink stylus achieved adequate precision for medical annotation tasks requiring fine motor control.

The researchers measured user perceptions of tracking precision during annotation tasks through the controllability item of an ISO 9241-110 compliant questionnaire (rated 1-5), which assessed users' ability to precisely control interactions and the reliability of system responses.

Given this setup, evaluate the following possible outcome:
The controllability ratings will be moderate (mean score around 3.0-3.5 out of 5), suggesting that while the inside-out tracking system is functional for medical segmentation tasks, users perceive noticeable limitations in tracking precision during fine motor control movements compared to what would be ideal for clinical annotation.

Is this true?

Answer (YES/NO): YES